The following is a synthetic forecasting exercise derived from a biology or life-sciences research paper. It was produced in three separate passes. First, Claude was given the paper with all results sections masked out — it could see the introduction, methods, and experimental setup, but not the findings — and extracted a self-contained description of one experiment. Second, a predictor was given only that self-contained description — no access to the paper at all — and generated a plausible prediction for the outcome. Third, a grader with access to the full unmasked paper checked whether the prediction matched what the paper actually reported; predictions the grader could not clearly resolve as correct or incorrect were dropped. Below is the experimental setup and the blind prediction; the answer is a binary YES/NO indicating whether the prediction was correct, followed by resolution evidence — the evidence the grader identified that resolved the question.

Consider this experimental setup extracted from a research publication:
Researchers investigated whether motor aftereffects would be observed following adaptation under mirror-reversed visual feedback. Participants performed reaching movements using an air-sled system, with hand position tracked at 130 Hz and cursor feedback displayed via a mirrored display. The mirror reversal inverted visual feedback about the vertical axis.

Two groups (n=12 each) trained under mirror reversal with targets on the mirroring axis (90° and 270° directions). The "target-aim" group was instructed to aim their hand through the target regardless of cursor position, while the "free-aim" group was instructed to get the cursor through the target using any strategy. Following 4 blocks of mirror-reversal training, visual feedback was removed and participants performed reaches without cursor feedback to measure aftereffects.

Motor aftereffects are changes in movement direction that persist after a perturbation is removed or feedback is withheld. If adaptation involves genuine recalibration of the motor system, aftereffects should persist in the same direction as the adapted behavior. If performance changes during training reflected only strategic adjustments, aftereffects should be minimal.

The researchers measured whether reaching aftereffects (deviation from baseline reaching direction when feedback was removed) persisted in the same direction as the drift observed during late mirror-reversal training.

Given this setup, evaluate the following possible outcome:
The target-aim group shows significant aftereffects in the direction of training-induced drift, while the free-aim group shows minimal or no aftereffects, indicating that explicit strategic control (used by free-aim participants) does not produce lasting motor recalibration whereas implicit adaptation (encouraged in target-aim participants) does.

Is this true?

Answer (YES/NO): NO